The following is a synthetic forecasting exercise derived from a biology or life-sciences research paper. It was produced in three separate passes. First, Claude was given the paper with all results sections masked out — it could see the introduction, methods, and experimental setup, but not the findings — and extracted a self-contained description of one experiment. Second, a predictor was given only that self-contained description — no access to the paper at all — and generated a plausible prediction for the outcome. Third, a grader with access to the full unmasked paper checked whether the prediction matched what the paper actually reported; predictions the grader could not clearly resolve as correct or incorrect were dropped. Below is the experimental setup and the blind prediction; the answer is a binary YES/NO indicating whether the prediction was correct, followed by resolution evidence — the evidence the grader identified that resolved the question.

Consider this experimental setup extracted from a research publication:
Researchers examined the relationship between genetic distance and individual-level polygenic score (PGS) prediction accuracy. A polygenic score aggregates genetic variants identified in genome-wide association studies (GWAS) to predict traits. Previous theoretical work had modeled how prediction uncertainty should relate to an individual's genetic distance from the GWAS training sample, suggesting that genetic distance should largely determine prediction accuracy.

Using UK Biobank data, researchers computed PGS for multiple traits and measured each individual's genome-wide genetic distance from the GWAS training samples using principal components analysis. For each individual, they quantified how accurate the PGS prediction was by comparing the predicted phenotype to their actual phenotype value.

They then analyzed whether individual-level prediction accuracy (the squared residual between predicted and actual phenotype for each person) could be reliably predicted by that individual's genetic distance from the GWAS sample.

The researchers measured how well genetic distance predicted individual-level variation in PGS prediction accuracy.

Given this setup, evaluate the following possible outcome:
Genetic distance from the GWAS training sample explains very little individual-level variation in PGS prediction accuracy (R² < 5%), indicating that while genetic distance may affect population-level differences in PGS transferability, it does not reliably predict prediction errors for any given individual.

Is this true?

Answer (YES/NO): YES